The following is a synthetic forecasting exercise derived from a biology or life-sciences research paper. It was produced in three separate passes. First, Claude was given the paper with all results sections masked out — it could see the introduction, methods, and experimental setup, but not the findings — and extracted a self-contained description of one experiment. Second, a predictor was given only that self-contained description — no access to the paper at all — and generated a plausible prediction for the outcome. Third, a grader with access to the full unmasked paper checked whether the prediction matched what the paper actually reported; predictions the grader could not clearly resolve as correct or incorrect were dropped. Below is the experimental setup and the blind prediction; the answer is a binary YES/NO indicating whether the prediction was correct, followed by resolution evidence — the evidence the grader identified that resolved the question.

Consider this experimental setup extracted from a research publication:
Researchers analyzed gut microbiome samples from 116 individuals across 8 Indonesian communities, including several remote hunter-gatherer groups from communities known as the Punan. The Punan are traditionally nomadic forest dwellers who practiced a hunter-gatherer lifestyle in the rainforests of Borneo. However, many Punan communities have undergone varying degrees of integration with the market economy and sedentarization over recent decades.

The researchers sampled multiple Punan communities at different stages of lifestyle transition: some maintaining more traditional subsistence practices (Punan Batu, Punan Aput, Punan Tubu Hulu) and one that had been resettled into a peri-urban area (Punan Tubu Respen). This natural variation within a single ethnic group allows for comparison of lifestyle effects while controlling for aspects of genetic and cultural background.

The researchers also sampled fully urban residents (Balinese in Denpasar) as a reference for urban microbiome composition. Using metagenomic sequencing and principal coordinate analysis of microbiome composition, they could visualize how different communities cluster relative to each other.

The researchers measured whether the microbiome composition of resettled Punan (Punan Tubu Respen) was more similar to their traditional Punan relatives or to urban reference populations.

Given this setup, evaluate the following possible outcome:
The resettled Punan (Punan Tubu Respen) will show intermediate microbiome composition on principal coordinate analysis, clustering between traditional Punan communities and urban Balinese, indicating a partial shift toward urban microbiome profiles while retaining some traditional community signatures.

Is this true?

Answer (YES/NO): YES